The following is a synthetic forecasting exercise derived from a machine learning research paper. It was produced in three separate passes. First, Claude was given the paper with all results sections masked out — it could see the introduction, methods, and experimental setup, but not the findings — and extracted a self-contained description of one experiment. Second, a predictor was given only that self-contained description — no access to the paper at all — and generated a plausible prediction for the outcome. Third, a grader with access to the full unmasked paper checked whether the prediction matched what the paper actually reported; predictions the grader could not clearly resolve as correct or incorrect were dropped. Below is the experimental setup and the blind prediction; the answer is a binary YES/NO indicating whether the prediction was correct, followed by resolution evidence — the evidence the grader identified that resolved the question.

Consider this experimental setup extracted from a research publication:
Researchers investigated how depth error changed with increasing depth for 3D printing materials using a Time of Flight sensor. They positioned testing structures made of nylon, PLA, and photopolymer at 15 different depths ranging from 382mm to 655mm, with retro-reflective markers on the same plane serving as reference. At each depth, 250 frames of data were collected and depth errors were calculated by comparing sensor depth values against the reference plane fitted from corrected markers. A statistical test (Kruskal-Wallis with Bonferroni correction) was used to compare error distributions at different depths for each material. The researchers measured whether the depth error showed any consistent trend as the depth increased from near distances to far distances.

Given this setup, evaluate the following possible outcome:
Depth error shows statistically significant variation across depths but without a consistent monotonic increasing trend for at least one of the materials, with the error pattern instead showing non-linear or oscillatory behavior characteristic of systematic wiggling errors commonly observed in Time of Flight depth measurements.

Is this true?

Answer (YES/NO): NO